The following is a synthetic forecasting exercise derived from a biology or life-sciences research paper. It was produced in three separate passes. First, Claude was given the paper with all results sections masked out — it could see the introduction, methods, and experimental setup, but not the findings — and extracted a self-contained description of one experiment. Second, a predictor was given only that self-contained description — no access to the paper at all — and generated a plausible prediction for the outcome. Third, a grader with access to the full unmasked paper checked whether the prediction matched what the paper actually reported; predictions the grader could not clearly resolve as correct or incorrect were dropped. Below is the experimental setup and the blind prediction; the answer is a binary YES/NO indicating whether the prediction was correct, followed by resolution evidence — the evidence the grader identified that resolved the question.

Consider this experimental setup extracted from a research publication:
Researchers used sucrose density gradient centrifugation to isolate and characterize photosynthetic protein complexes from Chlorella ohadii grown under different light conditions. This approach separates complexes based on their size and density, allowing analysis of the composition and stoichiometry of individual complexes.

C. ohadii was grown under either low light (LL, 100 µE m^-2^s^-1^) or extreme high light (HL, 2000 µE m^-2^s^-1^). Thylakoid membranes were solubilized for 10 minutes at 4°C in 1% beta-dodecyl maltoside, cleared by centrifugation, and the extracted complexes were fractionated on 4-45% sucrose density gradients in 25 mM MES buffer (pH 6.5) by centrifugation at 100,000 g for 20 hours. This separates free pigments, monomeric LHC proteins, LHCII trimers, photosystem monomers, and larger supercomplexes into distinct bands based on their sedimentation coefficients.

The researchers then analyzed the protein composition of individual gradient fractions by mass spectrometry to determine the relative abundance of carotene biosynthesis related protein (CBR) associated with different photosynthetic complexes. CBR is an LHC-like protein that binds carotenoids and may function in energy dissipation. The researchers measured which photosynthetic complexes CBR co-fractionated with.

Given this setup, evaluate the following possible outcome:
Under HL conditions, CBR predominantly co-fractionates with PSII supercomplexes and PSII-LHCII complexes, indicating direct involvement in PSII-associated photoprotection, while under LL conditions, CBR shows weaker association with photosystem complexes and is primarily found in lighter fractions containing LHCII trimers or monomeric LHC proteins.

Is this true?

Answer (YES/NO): NO